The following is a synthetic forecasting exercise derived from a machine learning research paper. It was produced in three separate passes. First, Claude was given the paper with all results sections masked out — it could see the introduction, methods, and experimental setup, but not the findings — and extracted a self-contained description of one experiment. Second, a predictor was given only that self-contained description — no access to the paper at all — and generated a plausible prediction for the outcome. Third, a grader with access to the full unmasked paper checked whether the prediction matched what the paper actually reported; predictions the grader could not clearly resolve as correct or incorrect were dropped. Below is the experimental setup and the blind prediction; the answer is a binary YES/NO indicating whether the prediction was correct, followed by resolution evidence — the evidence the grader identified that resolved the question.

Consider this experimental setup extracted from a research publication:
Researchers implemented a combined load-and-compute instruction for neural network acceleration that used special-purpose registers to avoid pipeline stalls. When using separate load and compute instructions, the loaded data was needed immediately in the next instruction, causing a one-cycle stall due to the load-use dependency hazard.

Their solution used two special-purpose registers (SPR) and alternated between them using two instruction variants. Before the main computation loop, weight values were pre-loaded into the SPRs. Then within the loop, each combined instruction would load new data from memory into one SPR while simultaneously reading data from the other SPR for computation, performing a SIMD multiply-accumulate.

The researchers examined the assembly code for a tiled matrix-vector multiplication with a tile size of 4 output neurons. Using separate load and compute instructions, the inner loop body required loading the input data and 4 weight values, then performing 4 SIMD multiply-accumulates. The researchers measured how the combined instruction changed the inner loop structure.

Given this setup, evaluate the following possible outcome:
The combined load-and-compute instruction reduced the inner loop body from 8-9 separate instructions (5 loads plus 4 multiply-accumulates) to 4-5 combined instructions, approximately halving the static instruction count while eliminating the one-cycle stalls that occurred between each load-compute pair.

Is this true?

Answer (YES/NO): NO